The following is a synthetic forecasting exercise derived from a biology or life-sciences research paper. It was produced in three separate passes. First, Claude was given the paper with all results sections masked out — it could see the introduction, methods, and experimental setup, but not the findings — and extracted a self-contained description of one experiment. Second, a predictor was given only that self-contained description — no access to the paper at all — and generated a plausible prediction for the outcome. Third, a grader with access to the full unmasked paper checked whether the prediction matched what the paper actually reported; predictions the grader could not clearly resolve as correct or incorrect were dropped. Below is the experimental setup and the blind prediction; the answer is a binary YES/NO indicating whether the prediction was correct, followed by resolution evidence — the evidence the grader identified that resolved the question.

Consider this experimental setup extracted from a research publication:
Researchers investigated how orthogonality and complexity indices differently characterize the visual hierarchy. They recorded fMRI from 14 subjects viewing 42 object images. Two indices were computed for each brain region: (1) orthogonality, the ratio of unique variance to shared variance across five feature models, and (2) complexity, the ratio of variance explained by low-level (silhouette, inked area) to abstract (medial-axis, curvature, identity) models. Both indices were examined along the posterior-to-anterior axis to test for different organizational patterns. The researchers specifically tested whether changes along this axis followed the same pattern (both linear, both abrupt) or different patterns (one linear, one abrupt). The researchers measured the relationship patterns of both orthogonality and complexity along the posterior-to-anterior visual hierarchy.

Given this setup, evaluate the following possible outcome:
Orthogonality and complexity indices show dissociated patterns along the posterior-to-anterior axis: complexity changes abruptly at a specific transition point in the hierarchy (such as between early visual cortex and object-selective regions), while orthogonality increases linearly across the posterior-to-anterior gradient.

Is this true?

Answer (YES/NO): NO